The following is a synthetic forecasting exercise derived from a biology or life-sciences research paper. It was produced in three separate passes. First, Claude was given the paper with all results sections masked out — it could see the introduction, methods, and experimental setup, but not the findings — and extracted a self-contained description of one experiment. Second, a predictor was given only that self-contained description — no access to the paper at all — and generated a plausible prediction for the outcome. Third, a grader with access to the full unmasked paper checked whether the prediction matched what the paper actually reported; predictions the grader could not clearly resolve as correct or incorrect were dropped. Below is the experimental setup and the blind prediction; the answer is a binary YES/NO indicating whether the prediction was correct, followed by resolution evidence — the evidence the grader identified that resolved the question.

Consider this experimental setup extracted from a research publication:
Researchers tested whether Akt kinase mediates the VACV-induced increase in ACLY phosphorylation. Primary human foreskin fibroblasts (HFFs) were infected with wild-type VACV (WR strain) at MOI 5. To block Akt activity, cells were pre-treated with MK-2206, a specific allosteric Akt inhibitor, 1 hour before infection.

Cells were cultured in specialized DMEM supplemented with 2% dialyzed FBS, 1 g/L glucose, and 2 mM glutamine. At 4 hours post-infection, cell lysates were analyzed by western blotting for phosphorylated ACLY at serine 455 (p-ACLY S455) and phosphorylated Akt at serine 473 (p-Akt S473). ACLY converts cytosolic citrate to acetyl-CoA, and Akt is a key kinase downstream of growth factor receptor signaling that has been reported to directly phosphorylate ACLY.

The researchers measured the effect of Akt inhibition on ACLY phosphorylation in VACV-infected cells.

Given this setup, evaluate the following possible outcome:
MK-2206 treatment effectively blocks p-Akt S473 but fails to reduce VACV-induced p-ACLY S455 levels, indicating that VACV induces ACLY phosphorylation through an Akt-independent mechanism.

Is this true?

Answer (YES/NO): NO